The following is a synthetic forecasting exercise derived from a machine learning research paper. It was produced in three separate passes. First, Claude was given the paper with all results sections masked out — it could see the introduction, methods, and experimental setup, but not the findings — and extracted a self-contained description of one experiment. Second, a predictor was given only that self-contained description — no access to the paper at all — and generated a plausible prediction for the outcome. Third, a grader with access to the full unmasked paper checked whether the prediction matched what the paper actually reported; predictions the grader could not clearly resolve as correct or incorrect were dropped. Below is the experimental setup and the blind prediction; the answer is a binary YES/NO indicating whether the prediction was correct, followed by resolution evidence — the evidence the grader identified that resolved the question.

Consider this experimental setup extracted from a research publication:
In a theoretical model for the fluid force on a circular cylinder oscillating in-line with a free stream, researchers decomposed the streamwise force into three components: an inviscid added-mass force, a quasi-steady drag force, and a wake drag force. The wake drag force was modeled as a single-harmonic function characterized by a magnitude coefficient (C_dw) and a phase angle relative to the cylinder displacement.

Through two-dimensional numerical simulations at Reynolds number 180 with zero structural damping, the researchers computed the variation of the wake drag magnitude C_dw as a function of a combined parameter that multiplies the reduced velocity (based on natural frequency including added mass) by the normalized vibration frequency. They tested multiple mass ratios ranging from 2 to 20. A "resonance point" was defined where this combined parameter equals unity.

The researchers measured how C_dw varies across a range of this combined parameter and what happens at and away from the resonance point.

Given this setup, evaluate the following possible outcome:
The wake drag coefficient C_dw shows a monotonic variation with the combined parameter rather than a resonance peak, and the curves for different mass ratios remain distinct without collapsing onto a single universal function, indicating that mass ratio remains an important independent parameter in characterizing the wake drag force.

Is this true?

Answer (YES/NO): NO